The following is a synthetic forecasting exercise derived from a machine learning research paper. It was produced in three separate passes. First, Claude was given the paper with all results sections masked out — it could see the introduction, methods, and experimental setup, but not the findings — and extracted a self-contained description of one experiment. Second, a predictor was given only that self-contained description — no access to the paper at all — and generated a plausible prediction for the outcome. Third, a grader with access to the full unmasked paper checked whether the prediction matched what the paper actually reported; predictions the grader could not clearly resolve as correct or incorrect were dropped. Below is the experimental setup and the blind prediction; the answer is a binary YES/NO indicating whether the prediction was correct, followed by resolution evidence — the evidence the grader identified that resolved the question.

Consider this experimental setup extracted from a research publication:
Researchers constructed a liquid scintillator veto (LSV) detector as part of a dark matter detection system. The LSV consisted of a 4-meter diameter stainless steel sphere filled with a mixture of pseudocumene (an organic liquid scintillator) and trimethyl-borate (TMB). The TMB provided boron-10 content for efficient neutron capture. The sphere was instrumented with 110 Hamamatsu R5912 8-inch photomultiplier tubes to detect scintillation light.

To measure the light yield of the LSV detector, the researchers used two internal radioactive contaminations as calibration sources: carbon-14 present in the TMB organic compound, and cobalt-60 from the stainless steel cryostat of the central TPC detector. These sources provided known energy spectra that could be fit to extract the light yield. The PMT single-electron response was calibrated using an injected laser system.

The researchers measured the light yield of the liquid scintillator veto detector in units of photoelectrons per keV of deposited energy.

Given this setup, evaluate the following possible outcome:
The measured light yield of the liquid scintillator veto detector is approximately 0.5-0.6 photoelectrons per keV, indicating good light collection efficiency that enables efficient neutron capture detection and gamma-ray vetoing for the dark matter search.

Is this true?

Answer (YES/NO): YES